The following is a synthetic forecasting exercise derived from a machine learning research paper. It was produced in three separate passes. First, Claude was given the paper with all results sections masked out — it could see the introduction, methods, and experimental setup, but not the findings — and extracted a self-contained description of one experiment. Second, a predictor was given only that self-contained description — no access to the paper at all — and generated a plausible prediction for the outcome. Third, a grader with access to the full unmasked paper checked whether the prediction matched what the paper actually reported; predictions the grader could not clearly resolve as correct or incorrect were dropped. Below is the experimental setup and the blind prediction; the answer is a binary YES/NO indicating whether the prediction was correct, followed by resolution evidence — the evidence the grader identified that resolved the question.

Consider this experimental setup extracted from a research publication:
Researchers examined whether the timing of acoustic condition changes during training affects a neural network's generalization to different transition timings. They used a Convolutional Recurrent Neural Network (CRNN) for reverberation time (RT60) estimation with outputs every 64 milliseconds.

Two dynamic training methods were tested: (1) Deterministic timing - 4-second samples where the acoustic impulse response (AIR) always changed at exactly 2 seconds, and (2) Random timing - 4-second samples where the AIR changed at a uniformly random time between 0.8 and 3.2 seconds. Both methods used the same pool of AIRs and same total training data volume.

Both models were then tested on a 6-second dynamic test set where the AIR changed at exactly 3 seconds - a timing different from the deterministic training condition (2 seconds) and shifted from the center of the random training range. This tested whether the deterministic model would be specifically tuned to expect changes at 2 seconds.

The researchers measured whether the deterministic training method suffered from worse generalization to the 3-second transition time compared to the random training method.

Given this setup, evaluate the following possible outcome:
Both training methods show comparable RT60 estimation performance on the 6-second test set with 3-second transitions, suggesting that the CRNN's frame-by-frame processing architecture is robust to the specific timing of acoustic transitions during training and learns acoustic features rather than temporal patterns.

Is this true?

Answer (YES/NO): NO